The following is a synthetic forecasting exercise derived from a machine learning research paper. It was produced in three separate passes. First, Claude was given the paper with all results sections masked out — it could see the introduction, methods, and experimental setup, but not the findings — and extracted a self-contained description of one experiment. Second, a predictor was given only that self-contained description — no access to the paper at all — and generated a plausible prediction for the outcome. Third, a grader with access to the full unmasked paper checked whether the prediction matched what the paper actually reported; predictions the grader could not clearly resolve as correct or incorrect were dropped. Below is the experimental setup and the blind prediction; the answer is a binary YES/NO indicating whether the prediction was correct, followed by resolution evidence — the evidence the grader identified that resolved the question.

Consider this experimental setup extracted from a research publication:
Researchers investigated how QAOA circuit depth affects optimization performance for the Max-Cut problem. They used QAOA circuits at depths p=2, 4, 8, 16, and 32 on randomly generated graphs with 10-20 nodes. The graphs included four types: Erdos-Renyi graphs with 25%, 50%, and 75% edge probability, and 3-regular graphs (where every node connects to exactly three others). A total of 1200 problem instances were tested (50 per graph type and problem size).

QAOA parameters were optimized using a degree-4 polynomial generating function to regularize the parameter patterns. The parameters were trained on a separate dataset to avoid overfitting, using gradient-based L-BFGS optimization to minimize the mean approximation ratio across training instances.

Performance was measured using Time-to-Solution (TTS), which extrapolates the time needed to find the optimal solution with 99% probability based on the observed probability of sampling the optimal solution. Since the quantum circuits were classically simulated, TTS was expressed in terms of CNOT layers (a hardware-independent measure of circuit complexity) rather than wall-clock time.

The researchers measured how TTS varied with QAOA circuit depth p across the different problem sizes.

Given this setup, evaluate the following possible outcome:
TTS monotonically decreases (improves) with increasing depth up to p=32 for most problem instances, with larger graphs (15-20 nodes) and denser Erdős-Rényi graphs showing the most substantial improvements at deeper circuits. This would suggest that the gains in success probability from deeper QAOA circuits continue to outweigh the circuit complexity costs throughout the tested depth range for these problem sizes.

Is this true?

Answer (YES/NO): NO